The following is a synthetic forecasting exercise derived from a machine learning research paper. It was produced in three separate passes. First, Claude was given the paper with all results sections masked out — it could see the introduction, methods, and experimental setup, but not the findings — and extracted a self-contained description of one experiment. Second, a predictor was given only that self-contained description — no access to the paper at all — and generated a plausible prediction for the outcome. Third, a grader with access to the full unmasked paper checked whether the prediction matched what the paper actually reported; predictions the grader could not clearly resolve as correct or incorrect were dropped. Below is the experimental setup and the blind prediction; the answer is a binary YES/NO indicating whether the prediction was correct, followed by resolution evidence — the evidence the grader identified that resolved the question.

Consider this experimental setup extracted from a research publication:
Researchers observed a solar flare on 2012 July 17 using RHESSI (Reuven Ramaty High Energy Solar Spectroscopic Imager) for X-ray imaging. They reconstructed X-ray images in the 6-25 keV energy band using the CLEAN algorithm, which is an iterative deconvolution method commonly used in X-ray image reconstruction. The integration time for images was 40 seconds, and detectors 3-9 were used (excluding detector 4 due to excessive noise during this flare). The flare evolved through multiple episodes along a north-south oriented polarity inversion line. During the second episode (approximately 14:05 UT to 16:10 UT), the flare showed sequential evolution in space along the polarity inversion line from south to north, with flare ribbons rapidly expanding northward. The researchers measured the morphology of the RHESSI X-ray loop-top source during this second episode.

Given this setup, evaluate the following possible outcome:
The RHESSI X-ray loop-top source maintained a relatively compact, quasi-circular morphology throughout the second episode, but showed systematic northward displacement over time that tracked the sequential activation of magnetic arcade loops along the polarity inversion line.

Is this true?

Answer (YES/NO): NO